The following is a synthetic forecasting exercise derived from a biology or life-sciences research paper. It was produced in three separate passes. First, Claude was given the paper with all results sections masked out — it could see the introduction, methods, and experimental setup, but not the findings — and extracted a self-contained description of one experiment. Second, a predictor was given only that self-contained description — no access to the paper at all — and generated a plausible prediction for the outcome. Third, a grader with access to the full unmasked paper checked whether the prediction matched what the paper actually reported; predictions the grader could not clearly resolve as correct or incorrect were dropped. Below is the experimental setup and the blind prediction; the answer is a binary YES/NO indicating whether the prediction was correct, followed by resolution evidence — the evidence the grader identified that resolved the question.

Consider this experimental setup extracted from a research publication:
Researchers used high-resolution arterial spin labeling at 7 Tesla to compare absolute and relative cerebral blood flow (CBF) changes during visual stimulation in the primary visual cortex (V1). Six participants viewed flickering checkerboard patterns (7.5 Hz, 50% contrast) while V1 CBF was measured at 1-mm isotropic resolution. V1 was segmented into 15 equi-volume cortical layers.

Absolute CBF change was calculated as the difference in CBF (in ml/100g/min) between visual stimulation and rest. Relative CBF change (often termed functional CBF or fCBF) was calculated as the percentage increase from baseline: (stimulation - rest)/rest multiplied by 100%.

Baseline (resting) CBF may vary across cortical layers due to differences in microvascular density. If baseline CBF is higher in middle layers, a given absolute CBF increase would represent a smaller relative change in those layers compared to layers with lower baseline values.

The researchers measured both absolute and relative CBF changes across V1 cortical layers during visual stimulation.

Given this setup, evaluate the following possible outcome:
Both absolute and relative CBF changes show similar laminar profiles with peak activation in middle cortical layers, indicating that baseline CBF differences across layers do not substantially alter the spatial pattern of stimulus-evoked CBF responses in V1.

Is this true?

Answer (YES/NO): YES